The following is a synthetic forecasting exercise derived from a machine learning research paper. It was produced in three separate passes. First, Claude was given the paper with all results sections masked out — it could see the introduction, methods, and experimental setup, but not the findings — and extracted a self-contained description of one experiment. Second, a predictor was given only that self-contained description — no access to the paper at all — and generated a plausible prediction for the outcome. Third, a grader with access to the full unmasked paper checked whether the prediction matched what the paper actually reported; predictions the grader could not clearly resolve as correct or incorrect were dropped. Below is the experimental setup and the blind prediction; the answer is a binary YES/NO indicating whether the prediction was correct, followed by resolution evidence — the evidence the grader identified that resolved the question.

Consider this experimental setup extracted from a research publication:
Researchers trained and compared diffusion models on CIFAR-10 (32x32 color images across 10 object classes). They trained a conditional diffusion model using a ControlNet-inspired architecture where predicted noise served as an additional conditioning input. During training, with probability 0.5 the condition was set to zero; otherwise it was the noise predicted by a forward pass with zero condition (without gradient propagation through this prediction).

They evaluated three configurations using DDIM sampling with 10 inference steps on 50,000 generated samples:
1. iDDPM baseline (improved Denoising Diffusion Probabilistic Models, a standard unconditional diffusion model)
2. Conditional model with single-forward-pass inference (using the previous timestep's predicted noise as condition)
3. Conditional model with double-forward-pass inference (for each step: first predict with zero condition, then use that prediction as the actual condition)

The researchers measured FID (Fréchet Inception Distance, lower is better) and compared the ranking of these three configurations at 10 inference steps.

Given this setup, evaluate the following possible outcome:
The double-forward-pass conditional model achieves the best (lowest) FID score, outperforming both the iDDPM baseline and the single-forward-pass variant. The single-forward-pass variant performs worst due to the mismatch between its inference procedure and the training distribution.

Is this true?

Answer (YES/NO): YES